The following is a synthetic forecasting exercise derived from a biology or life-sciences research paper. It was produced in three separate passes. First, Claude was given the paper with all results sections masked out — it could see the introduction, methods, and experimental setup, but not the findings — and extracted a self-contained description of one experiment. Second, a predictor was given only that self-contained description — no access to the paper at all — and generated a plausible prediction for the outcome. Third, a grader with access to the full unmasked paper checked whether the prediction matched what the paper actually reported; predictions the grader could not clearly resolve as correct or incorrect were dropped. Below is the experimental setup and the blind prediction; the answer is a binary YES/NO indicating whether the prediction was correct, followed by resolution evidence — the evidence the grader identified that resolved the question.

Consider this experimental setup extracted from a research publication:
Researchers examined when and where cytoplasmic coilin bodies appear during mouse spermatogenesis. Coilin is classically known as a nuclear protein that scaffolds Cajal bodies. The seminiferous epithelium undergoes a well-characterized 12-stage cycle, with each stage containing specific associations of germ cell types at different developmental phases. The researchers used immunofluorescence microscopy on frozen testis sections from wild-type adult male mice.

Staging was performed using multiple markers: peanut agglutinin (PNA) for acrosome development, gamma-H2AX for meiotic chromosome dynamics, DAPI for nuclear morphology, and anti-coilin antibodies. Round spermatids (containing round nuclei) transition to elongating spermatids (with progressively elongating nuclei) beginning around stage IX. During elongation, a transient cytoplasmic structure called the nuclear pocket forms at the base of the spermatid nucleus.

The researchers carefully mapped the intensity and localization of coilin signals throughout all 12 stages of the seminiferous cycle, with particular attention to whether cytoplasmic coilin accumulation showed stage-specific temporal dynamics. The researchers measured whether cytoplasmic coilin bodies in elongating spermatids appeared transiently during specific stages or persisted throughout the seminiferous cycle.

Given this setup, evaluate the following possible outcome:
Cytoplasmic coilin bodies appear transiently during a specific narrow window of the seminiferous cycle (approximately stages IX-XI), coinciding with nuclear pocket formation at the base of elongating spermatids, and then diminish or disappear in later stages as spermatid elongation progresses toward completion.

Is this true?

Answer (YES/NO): NO